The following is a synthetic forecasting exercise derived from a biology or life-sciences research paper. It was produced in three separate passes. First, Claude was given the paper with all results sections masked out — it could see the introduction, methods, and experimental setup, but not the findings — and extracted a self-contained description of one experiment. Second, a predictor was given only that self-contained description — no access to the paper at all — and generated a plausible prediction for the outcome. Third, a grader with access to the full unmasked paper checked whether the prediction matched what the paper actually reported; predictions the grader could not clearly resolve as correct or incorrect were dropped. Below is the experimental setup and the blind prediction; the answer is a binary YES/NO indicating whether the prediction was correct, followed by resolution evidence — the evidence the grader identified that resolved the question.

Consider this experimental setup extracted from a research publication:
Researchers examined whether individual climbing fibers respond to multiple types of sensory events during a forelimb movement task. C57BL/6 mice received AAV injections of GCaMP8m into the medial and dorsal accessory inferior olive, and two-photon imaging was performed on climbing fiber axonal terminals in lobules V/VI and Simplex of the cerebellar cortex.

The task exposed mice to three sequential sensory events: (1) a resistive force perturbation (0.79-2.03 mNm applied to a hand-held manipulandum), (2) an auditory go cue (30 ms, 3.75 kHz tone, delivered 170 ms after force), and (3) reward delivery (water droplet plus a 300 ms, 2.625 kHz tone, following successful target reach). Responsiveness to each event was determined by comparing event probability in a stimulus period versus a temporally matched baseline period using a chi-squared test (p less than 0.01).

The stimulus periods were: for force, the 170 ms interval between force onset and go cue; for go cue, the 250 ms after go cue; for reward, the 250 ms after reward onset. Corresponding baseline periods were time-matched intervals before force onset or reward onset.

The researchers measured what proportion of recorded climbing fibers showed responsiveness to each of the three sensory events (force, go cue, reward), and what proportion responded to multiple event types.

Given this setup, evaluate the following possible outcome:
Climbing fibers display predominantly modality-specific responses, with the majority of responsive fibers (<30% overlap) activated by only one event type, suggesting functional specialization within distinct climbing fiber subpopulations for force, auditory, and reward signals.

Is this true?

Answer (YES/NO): NO